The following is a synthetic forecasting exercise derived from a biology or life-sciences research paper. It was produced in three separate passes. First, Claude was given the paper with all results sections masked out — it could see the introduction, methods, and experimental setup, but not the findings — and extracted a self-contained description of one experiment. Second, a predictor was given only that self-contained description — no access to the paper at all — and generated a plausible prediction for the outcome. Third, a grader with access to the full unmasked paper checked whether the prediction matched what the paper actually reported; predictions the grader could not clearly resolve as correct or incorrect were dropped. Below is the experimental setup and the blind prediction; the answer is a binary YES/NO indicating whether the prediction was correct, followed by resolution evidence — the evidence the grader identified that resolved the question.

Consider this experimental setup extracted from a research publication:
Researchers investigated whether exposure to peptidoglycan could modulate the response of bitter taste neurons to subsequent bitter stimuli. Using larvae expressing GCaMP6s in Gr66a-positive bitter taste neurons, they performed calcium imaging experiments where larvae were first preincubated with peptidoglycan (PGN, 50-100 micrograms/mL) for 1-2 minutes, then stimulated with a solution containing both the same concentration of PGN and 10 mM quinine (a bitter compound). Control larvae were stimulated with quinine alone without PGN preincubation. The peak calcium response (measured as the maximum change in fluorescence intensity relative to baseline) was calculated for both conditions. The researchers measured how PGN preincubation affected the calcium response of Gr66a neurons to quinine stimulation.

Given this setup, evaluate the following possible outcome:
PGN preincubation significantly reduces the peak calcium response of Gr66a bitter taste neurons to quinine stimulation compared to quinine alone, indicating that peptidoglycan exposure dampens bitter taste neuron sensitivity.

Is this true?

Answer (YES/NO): YES